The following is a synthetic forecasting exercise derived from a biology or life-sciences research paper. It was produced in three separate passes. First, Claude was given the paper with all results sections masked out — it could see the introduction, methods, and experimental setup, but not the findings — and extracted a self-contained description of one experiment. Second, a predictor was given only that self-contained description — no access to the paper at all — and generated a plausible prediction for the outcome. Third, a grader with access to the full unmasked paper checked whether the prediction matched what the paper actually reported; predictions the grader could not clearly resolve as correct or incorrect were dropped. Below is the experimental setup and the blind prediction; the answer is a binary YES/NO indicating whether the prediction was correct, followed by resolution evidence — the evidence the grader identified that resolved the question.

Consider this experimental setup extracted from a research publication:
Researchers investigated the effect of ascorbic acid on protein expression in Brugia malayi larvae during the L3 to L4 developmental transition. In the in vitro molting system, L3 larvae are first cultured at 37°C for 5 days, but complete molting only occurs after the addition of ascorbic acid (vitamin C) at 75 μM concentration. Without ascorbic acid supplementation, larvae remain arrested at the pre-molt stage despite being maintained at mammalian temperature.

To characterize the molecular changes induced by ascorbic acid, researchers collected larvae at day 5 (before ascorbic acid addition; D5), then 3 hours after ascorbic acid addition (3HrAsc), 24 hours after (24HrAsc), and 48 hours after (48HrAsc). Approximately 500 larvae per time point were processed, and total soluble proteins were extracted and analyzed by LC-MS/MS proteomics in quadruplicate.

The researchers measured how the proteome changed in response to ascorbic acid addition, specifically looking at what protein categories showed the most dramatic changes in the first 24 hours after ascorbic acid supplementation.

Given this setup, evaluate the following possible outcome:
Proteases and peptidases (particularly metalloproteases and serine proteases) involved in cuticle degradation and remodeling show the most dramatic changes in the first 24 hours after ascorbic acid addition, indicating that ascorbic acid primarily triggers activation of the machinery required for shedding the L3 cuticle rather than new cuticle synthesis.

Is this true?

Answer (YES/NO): NO